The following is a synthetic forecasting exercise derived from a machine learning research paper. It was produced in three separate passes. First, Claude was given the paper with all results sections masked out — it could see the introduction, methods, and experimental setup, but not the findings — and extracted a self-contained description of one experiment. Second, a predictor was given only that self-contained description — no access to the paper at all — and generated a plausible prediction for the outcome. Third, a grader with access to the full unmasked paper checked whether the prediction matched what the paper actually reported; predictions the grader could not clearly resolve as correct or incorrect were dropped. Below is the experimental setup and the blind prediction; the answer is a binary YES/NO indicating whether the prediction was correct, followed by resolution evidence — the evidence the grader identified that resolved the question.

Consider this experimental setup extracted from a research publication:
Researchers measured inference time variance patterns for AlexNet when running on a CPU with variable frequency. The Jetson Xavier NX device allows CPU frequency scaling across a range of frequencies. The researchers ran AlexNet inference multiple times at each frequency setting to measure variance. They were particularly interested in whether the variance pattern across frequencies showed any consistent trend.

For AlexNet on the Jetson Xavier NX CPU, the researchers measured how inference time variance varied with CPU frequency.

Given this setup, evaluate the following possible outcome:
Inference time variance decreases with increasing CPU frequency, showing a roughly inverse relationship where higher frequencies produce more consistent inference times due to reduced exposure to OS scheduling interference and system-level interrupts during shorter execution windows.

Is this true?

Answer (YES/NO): NO